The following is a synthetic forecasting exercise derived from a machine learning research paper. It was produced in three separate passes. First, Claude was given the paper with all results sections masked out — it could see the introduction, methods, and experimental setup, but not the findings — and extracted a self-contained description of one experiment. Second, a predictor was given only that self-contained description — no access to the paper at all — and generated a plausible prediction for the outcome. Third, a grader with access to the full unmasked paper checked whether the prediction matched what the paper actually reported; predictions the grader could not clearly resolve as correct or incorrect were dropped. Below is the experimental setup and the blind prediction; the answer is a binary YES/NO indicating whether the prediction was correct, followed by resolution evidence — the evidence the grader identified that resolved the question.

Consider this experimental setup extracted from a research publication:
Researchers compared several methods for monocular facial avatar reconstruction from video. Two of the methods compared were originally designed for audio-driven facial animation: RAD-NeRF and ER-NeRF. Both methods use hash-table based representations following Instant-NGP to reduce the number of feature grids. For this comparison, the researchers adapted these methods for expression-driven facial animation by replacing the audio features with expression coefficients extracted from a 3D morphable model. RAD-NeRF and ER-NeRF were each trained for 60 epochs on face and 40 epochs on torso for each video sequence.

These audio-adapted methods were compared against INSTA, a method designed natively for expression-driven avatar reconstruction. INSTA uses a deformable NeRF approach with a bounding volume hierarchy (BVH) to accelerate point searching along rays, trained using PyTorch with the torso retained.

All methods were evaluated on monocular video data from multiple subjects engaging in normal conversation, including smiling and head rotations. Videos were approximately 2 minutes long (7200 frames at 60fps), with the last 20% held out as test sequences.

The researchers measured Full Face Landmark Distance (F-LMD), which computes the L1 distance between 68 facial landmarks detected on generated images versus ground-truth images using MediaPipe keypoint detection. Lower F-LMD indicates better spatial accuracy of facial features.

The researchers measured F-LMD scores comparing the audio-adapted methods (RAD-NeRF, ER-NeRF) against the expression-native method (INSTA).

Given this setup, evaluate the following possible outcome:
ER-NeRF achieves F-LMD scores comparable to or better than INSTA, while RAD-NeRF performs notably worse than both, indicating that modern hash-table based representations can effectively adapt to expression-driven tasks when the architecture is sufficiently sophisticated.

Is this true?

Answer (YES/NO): NO